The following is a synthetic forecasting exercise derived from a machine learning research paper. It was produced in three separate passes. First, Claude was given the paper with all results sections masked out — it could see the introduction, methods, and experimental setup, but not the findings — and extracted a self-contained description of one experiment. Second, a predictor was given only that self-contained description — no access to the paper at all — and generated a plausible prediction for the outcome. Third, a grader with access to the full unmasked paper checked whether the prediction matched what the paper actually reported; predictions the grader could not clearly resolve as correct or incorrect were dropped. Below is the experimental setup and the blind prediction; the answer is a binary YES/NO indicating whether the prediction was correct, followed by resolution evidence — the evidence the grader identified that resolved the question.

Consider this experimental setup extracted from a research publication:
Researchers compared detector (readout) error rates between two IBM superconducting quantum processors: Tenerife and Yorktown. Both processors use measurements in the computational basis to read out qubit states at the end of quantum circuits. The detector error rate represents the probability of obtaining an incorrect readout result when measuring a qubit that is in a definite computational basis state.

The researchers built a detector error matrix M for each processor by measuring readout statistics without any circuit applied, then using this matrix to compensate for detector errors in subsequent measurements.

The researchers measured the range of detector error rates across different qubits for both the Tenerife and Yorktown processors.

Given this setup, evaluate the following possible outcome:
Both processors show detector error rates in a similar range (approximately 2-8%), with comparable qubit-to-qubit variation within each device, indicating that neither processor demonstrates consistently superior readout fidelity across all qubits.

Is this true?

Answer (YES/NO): NO